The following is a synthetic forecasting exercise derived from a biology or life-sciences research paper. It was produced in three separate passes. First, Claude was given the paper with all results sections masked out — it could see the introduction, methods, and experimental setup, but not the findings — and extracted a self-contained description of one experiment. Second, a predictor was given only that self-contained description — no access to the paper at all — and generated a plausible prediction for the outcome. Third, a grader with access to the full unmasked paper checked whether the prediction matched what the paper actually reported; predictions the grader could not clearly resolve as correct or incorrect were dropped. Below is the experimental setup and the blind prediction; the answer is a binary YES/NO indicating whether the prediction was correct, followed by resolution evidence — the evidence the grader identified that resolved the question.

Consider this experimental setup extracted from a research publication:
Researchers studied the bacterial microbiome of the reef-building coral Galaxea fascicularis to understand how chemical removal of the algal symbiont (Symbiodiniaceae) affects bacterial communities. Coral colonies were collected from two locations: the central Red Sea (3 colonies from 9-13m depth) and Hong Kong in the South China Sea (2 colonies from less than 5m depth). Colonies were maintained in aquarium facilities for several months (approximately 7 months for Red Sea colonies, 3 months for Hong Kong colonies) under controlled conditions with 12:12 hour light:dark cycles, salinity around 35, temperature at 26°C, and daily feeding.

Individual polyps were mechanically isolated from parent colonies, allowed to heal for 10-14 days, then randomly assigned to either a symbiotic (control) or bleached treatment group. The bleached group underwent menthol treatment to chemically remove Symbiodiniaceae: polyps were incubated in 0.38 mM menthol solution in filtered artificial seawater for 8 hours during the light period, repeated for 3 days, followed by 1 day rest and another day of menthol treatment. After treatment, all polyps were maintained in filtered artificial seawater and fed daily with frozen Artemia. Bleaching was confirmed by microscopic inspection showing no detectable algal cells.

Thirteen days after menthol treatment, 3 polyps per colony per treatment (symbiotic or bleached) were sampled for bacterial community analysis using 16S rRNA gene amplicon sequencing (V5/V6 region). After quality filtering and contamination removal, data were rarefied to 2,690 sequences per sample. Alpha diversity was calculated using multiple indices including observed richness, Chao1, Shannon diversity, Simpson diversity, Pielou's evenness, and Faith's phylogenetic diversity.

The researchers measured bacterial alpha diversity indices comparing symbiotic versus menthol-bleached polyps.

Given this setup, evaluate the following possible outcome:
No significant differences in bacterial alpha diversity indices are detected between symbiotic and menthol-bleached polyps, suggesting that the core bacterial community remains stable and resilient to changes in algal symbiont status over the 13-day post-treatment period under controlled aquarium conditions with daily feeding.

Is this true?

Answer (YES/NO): YES